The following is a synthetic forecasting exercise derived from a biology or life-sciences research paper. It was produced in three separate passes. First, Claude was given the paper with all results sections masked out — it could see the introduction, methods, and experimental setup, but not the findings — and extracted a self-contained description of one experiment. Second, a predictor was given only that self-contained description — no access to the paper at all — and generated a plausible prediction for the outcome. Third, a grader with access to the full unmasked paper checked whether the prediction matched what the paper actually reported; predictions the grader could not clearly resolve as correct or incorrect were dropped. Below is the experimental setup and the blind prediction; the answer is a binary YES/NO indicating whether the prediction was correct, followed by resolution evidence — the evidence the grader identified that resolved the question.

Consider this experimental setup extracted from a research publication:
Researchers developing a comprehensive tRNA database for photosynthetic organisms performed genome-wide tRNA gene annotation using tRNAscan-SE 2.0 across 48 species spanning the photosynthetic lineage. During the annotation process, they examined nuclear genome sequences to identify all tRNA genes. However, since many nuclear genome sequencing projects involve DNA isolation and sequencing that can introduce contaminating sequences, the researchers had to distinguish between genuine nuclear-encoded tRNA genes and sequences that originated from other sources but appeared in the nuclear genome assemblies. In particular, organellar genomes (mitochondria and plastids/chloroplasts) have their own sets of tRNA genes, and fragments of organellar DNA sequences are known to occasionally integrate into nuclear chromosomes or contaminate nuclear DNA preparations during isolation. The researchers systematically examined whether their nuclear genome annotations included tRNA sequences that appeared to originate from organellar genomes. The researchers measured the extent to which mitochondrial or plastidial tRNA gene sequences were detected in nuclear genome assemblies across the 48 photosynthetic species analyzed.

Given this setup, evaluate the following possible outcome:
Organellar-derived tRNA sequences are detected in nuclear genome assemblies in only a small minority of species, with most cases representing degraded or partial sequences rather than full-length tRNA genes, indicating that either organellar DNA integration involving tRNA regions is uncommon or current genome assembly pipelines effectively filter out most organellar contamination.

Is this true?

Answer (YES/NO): NO